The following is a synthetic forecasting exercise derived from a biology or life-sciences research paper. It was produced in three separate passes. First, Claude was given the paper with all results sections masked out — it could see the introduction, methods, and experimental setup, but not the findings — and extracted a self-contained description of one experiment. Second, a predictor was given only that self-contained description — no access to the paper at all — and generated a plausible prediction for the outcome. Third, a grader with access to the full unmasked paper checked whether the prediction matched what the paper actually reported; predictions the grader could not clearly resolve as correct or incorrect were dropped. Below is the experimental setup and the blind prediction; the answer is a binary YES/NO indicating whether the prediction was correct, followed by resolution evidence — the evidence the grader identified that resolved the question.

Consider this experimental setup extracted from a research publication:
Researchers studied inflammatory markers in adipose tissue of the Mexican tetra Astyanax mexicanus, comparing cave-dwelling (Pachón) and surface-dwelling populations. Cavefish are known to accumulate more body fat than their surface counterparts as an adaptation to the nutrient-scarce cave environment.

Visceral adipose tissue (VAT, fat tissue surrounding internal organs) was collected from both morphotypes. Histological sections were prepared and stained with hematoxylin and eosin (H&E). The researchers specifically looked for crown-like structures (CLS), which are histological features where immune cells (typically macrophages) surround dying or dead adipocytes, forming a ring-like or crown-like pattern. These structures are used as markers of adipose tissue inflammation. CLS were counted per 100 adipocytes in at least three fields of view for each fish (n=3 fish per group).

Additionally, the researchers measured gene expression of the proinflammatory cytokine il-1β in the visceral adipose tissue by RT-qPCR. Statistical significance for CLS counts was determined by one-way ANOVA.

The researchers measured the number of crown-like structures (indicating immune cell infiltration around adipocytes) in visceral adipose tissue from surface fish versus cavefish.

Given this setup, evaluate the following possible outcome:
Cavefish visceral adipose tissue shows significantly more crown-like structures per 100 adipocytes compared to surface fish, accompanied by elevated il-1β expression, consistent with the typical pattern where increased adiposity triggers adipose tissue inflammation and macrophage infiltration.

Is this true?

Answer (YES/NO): NO